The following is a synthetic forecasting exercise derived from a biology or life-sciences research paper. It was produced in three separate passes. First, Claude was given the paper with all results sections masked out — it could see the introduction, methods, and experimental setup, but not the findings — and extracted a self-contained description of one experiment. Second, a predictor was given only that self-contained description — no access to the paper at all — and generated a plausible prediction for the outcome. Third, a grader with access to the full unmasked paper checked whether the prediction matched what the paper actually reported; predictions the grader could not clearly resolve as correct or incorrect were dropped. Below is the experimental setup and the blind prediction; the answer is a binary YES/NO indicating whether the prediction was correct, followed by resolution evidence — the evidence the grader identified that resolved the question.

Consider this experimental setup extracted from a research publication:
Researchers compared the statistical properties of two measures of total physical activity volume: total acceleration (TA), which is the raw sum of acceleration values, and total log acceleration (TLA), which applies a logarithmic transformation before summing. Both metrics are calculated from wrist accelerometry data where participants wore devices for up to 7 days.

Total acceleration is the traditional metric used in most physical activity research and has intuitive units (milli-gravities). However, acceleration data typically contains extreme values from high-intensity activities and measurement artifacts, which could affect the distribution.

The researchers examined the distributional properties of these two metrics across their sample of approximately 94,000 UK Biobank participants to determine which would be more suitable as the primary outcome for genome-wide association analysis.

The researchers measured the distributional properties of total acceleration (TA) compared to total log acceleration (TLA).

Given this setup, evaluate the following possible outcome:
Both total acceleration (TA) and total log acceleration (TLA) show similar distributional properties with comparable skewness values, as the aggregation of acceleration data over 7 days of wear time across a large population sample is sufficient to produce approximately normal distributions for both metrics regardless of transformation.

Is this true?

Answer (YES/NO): NO